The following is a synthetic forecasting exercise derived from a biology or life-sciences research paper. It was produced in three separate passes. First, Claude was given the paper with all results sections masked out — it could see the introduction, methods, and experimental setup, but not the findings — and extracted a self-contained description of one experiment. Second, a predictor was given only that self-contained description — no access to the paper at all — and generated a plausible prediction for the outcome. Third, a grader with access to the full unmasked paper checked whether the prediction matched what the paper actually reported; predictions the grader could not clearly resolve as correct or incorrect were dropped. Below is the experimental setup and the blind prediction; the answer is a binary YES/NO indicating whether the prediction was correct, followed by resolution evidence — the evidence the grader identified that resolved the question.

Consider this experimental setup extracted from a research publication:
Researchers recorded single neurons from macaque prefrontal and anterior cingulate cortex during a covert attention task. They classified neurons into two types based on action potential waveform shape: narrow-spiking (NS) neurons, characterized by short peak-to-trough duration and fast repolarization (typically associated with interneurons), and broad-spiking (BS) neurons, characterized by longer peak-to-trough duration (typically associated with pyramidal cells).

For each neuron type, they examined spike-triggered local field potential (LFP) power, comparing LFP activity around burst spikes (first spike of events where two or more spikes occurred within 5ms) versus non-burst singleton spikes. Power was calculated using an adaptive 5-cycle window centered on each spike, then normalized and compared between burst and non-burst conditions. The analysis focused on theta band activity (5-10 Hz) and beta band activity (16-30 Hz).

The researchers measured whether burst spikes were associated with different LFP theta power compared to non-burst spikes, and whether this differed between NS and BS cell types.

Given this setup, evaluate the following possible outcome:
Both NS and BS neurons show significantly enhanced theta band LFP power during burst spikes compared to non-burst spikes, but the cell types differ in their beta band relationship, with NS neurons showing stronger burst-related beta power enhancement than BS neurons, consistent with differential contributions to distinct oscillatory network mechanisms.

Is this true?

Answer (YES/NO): NO